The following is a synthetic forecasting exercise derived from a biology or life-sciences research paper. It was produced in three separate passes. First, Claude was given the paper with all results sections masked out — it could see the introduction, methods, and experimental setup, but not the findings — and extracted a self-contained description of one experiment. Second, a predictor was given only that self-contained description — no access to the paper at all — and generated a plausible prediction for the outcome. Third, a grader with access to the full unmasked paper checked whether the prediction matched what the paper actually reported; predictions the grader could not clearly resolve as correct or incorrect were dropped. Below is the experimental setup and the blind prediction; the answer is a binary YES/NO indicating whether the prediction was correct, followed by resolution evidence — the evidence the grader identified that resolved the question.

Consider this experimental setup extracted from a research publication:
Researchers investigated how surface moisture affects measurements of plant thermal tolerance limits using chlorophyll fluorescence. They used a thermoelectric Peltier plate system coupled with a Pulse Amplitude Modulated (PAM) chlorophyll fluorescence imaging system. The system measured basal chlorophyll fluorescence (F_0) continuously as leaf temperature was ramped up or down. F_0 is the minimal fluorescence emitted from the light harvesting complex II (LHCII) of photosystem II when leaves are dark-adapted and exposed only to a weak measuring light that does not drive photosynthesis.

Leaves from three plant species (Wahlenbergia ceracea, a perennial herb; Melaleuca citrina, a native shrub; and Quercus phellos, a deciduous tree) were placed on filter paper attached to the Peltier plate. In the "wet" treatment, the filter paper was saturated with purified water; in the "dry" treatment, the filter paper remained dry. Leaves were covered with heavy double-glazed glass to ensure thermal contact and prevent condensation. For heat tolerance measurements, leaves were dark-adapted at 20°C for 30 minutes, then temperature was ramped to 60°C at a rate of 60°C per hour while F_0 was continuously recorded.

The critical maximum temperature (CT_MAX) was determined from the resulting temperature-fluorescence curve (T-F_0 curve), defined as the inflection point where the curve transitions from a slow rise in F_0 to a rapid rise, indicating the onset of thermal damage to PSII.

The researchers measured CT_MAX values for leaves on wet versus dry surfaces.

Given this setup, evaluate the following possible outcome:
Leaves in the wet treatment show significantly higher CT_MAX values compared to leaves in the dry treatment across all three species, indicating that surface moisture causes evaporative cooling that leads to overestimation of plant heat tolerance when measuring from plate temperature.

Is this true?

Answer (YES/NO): NO